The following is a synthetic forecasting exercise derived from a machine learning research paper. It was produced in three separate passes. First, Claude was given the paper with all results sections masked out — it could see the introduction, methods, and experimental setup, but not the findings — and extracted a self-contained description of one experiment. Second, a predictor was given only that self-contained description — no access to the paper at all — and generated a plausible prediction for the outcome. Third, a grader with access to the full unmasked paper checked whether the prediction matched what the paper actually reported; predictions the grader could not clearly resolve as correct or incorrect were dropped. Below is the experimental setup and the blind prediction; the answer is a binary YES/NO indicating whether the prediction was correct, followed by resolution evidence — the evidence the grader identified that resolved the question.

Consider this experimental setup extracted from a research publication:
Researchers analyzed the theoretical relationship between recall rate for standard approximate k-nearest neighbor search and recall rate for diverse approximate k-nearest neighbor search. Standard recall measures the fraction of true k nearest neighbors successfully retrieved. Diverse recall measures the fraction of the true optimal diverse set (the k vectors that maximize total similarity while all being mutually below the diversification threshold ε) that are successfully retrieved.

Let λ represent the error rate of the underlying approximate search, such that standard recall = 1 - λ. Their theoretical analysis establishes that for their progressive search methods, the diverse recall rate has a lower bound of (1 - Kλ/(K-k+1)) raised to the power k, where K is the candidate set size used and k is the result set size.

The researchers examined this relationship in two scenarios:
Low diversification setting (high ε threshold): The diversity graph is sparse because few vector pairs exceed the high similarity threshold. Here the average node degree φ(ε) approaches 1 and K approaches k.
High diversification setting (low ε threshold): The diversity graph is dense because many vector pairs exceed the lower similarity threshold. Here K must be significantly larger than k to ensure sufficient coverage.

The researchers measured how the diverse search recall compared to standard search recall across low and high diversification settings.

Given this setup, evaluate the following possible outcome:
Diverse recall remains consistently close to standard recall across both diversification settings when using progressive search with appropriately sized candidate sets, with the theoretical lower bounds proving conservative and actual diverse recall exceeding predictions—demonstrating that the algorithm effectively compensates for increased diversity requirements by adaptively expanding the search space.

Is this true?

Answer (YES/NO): YES